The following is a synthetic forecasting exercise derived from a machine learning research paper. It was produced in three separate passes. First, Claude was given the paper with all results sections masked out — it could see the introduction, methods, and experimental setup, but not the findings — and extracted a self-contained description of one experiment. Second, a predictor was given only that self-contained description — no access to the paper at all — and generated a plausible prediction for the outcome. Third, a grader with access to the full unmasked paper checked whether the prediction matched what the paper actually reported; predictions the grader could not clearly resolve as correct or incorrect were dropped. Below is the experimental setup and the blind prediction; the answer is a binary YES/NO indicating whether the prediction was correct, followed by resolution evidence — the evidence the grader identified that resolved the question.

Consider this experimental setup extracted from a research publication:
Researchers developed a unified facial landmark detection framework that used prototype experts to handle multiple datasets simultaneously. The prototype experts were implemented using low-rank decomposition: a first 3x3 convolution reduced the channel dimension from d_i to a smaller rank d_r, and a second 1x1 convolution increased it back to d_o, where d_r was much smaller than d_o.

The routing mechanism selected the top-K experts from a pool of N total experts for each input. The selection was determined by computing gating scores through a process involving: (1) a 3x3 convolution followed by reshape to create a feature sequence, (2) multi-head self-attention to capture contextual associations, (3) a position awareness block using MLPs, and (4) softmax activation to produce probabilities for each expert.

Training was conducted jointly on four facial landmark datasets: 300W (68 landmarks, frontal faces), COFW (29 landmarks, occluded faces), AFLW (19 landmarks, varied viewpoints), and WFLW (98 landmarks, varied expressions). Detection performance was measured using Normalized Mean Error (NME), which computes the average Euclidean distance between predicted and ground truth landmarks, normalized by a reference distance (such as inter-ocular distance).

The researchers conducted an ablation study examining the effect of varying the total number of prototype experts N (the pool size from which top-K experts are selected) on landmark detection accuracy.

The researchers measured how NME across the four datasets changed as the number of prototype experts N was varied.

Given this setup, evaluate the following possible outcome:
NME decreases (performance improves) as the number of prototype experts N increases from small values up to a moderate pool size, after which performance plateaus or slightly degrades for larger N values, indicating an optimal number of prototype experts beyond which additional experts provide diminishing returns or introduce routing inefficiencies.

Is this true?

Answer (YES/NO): YES